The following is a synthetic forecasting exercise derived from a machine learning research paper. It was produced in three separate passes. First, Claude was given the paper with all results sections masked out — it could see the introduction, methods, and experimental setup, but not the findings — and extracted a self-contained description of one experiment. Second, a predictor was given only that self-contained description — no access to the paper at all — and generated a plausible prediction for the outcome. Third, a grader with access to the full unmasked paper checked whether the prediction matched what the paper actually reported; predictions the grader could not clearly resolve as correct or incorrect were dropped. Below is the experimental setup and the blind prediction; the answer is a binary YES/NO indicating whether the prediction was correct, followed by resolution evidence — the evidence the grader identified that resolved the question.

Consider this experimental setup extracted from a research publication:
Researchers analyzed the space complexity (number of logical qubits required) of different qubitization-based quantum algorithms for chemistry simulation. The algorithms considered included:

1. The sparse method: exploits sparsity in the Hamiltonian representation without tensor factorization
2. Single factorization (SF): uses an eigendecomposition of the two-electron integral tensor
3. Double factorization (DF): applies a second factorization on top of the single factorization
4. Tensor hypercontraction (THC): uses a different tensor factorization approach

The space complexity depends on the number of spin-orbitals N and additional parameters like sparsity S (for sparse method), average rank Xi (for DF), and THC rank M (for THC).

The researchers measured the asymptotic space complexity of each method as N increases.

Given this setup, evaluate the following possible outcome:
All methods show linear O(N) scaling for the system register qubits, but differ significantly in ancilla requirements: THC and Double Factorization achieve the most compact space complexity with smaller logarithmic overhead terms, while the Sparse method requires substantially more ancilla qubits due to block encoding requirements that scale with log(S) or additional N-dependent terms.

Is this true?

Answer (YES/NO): NO